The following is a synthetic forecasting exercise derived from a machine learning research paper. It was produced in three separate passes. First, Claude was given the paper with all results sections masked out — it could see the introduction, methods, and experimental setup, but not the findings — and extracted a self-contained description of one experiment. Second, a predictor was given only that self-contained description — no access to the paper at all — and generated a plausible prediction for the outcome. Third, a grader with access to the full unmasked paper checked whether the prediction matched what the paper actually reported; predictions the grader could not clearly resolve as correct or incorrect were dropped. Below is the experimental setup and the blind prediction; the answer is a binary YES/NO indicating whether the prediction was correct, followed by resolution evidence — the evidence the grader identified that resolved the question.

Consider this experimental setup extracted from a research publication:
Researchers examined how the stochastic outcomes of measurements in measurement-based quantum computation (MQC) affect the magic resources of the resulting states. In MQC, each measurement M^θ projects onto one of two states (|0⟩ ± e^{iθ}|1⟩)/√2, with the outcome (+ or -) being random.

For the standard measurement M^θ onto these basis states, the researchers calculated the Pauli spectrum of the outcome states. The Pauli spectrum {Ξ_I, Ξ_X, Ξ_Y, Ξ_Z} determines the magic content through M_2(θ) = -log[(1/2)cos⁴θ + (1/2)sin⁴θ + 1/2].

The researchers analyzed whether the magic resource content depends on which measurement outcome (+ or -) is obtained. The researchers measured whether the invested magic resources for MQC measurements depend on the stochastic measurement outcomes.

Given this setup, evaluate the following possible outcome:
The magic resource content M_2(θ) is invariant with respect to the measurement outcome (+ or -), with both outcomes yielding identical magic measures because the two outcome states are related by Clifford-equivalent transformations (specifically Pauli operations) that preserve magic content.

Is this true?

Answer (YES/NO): YES